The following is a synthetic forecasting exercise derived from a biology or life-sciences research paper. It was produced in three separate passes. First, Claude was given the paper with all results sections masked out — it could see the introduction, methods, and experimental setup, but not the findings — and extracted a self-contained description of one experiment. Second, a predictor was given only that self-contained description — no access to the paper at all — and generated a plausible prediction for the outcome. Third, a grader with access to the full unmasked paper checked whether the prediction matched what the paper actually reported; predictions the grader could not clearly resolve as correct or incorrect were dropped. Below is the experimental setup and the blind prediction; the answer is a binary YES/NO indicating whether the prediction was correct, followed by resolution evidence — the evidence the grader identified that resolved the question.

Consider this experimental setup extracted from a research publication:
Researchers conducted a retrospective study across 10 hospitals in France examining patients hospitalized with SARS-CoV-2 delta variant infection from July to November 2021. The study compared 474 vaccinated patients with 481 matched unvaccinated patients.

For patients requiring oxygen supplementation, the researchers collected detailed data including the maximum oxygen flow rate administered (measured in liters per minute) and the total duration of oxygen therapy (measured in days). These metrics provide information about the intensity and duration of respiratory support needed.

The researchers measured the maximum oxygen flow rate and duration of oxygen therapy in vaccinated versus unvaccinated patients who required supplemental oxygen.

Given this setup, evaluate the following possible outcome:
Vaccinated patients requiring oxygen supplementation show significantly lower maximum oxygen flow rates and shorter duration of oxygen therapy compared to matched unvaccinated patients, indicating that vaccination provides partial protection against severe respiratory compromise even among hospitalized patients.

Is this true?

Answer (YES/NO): YES